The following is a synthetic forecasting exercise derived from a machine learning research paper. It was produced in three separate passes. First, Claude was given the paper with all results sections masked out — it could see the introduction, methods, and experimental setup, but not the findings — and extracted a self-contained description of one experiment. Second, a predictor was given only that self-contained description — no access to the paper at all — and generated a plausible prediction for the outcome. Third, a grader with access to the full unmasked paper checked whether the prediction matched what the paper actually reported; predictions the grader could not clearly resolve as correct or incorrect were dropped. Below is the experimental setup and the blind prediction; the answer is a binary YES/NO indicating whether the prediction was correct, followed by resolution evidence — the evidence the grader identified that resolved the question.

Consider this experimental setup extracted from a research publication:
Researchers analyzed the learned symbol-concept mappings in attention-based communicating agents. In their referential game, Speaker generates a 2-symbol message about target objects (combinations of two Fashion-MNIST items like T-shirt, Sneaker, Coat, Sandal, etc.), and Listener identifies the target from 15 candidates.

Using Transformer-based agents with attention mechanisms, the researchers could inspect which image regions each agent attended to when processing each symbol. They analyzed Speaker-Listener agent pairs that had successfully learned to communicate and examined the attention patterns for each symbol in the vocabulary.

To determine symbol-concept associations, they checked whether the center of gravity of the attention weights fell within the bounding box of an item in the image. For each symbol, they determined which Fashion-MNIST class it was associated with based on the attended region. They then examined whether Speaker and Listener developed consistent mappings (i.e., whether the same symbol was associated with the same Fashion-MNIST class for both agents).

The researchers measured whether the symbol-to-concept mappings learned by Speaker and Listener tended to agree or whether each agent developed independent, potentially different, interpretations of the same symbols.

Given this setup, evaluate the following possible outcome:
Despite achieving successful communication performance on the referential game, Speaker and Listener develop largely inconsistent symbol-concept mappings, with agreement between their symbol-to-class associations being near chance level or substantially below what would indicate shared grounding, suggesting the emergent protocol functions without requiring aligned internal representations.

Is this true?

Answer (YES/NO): NO